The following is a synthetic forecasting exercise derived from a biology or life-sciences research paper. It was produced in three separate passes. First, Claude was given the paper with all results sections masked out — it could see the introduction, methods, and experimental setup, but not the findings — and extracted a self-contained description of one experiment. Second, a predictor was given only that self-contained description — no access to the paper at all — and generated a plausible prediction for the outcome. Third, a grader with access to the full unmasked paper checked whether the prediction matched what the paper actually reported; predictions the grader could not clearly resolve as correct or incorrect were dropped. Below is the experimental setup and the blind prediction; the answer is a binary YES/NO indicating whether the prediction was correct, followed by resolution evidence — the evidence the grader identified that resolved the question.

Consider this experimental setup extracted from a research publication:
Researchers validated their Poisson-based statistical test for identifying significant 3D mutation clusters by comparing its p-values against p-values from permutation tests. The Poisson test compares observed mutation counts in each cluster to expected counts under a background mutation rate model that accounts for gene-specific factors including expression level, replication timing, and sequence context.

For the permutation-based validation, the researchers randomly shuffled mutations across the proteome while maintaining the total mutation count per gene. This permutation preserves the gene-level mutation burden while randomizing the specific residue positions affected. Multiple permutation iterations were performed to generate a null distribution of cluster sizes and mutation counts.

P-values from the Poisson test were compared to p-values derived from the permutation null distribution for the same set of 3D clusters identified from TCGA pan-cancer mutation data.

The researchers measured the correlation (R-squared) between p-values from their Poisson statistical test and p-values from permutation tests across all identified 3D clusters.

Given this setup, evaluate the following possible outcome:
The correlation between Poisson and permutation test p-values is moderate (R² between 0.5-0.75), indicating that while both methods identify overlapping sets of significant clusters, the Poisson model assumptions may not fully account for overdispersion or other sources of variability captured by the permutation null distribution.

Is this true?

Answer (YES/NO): NO